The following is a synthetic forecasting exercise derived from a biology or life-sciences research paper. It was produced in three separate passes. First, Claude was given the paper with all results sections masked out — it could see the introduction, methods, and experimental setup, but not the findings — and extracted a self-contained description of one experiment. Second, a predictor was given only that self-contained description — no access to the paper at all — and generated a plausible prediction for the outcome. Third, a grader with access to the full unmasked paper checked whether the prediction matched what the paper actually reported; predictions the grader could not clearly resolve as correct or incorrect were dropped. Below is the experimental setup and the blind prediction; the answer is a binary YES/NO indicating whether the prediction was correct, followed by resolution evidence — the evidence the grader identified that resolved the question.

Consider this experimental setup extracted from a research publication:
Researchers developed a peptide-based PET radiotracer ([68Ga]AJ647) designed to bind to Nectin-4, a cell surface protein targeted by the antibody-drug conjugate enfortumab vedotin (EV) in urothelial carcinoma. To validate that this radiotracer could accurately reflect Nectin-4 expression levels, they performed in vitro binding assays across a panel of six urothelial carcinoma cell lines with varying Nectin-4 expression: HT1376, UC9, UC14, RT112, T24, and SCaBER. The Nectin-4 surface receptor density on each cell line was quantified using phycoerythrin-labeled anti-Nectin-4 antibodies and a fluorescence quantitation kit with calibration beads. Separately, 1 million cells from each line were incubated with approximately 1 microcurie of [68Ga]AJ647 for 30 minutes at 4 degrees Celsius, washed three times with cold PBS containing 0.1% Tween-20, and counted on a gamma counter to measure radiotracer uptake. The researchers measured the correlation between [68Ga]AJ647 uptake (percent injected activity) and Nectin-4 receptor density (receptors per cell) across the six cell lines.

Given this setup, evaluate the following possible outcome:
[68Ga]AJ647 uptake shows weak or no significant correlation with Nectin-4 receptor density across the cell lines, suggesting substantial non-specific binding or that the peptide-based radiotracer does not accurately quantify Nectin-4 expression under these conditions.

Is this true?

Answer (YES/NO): NO